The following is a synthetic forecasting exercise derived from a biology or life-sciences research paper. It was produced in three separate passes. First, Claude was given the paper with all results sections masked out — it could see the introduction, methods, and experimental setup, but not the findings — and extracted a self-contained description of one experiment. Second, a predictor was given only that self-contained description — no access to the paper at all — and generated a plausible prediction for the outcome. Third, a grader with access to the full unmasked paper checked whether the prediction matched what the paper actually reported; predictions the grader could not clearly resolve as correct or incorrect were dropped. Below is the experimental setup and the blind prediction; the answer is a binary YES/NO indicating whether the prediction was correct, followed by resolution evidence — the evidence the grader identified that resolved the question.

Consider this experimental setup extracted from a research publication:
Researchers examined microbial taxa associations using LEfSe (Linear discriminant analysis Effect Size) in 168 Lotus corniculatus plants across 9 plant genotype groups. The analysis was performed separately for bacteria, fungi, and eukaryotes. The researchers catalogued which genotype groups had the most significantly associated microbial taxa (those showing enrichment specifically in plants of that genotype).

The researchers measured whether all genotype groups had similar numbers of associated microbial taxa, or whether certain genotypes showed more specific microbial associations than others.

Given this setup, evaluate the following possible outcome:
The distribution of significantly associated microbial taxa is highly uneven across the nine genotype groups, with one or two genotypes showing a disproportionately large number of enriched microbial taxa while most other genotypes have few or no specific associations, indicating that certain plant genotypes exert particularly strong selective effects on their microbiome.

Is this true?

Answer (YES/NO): NO